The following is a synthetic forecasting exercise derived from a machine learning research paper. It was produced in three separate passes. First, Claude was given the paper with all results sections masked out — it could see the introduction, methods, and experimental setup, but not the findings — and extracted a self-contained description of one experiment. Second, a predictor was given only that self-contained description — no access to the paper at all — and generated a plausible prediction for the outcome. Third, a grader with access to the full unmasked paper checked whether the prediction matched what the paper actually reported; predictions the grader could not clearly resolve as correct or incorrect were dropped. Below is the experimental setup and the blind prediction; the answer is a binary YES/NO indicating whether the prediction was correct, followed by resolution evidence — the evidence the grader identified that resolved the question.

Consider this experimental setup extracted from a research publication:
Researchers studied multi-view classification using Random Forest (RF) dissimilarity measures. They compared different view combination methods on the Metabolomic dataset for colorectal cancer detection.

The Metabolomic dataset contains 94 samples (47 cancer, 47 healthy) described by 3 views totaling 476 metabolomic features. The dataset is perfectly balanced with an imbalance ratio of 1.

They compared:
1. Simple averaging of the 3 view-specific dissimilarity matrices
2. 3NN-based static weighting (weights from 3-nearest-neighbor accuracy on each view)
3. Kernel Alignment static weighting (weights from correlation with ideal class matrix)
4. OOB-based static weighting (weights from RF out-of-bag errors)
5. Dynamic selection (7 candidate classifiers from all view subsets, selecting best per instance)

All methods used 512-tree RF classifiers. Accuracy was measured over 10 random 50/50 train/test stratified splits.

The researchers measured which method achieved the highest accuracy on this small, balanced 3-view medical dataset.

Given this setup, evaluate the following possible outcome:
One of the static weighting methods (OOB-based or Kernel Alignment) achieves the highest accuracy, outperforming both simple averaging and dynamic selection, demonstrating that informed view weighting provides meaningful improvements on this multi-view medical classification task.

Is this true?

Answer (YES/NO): NO